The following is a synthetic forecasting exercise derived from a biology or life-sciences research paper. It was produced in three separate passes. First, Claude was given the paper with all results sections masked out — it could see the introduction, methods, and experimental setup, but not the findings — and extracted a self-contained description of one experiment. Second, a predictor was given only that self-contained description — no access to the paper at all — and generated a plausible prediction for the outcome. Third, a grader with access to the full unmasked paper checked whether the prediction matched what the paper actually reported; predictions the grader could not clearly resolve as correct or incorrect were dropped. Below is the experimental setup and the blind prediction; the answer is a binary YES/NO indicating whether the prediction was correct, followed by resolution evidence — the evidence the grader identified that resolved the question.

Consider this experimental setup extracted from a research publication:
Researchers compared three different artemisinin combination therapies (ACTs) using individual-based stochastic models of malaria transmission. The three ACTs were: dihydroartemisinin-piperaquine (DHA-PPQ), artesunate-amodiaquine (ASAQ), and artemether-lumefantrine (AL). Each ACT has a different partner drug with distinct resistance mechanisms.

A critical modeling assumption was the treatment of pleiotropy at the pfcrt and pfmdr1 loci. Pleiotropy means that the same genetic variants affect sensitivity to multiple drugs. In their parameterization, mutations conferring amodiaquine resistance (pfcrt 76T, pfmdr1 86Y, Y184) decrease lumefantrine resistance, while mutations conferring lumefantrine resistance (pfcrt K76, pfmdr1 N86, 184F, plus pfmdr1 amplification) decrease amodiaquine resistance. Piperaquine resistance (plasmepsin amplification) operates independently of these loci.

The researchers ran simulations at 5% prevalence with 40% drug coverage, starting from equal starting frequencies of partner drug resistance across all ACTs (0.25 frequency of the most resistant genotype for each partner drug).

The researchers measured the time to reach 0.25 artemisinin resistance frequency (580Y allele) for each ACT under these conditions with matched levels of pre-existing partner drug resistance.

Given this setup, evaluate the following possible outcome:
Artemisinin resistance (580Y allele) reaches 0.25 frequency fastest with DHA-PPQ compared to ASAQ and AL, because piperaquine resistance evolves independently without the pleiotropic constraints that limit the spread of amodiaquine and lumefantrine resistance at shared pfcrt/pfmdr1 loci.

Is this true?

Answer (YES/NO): NO